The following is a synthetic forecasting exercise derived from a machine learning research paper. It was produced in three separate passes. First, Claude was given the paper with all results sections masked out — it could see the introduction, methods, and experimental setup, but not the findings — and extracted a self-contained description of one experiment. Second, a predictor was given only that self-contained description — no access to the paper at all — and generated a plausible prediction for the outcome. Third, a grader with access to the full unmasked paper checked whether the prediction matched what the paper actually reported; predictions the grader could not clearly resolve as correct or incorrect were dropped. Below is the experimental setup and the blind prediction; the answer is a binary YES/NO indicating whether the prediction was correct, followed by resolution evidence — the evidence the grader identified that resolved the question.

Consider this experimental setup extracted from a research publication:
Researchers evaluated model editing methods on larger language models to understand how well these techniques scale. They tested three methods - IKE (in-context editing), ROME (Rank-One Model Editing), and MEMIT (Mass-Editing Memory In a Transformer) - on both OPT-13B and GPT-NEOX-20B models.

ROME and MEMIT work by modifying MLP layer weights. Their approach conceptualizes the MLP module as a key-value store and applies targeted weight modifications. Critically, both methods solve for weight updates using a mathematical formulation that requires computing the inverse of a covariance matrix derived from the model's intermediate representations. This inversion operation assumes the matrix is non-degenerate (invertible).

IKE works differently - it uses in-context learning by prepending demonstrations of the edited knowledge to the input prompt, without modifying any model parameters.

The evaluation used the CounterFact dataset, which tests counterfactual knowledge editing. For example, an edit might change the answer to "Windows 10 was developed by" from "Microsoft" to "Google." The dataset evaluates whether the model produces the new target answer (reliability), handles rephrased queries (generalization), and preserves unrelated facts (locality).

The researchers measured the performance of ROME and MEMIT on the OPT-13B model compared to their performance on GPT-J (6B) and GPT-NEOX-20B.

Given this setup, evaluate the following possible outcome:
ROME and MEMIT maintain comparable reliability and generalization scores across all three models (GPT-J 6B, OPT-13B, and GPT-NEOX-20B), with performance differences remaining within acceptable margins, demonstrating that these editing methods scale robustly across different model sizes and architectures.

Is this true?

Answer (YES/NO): NO